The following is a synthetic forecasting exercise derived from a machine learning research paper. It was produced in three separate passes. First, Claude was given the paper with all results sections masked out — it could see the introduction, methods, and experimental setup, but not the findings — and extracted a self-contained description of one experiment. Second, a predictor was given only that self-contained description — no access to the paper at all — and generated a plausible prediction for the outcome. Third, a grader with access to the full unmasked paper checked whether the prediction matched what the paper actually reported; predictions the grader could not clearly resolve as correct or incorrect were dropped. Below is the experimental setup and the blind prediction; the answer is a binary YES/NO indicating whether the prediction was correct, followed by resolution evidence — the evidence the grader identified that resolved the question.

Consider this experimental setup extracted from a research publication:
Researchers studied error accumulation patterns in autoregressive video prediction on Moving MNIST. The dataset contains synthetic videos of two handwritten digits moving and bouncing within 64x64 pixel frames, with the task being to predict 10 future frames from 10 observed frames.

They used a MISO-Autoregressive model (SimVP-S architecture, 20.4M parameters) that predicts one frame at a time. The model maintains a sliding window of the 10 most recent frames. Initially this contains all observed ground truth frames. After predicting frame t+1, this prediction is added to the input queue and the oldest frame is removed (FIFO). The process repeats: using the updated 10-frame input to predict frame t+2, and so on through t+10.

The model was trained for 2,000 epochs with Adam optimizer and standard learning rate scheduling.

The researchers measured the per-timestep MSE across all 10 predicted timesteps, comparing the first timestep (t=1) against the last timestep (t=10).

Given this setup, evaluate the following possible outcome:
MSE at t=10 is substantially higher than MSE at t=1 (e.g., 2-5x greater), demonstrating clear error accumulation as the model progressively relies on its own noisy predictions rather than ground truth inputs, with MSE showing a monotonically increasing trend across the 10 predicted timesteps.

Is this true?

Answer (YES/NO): YES